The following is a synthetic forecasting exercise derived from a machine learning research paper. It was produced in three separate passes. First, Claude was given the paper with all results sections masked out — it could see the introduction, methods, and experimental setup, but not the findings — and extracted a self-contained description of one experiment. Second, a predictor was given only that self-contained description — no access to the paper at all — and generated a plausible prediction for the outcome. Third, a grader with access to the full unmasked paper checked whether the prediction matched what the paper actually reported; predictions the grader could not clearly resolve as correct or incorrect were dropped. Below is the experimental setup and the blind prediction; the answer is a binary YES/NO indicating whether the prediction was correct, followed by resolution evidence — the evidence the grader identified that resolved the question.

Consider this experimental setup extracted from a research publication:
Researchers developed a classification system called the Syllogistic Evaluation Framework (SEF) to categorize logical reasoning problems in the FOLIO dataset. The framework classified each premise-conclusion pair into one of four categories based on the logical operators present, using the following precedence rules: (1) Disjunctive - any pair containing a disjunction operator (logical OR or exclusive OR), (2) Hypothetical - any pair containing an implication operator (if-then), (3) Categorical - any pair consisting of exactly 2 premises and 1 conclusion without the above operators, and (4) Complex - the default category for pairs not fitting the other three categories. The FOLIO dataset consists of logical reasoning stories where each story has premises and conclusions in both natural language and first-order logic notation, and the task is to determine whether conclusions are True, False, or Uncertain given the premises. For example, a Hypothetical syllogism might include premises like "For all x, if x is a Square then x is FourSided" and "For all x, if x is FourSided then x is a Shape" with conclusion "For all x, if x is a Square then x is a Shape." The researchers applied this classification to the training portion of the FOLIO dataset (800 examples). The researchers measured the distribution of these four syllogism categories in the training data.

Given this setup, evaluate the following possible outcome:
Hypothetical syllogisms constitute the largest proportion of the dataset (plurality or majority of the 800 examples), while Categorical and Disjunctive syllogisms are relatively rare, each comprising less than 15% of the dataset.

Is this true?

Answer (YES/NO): NO